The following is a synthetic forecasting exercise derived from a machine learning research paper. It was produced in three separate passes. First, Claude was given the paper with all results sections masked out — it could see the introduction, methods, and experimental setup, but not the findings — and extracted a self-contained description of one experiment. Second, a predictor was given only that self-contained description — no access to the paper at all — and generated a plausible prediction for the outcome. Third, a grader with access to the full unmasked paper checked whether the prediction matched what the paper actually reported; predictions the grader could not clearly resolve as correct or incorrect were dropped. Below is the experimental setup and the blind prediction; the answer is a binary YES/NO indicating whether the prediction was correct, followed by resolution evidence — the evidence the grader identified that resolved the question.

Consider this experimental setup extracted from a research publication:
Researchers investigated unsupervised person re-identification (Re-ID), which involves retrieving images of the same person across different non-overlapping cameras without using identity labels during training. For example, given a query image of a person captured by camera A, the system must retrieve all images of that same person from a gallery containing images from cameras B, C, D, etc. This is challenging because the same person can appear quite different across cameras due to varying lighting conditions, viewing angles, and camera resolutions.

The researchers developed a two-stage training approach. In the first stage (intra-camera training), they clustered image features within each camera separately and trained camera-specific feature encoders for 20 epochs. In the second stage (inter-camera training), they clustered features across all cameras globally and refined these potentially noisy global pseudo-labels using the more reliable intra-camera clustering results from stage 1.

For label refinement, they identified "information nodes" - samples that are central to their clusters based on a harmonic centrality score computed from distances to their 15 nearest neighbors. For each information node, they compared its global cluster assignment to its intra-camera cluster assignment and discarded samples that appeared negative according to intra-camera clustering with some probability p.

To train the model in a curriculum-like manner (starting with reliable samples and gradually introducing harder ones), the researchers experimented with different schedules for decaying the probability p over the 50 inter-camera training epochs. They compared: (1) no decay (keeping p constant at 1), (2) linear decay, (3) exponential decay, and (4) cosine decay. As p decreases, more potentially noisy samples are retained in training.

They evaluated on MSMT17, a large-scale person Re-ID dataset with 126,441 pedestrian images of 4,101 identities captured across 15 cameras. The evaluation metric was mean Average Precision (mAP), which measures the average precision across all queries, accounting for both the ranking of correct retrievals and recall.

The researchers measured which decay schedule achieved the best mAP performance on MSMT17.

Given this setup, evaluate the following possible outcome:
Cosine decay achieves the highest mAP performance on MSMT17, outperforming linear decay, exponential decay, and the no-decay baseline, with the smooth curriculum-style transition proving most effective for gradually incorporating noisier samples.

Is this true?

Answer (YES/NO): YES